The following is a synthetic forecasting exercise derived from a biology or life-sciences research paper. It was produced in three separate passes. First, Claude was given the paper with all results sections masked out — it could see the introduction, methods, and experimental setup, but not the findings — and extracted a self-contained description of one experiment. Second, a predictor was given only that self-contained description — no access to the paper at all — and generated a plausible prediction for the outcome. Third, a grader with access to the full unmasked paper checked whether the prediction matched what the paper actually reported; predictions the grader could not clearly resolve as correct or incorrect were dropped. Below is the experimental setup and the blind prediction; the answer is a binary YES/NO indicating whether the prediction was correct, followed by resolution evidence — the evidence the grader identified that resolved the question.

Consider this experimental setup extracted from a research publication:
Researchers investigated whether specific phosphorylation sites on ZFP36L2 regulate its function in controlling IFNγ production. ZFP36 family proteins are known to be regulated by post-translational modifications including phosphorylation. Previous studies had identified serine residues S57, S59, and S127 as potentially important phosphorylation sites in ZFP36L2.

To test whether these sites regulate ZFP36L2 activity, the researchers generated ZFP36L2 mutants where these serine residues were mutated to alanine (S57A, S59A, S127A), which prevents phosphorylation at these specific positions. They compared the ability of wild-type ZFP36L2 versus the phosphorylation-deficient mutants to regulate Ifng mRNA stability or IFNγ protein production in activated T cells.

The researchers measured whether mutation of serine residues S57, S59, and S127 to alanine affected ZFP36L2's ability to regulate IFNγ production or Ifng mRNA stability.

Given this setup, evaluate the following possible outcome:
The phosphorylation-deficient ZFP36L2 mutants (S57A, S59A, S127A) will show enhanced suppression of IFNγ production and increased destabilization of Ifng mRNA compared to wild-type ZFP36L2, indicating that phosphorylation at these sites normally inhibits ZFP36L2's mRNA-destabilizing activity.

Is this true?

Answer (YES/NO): NO